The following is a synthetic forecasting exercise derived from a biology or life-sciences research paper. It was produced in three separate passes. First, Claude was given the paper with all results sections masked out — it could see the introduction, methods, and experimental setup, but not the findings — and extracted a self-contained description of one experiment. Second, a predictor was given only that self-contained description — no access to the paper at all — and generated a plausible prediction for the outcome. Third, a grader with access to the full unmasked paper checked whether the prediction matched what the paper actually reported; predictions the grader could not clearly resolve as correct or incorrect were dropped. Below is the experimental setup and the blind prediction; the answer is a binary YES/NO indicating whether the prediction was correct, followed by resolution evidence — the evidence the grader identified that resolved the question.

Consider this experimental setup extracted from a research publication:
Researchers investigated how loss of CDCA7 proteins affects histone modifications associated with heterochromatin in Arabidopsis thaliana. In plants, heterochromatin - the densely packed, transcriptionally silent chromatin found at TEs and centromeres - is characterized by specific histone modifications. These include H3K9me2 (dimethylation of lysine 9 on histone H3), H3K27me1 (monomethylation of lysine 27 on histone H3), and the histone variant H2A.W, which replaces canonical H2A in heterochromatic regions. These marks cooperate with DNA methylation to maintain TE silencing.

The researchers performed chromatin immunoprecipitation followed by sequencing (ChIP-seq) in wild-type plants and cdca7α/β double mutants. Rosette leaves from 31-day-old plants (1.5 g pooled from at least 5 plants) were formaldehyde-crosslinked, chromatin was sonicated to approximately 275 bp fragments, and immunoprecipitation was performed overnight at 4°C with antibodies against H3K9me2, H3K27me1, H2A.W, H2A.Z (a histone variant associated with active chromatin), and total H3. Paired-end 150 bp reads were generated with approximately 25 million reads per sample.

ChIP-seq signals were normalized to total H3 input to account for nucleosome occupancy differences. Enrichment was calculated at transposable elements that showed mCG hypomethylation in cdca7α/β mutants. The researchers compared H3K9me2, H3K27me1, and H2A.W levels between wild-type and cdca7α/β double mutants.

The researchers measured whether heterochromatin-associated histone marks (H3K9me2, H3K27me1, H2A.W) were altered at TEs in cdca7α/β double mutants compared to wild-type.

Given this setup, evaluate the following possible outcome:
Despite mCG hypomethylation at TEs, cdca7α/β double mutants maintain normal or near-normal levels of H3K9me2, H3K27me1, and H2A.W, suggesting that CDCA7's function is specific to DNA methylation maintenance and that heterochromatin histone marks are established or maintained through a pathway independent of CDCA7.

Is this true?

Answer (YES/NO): NO